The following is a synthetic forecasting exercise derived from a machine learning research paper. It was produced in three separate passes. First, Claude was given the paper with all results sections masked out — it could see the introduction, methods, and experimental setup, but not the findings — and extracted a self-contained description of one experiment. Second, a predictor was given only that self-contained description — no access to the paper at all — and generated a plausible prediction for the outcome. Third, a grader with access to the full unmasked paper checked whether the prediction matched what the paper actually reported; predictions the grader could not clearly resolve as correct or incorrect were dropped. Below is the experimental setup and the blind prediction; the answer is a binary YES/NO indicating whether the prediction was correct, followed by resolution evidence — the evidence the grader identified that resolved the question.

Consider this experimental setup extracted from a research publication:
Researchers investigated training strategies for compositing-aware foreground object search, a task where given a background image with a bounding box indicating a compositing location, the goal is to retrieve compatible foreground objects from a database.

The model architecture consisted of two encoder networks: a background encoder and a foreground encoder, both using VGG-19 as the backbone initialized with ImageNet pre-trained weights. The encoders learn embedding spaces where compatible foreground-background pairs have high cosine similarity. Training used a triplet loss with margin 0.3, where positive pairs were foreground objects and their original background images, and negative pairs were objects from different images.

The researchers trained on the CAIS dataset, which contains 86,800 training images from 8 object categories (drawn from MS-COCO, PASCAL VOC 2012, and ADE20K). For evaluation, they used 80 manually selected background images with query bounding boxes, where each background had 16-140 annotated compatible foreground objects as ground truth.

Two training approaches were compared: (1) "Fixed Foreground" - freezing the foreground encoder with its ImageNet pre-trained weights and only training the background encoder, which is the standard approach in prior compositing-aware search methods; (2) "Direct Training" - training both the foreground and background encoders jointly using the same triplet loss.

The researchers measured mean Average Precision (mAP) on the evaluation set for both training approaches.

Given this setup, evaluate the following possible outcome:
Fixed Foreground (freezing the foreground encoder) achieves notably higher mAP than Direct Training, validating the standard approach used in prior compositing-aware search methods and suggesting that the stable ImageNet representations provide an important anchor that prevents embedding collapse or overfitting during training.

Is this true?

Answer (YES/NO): YES